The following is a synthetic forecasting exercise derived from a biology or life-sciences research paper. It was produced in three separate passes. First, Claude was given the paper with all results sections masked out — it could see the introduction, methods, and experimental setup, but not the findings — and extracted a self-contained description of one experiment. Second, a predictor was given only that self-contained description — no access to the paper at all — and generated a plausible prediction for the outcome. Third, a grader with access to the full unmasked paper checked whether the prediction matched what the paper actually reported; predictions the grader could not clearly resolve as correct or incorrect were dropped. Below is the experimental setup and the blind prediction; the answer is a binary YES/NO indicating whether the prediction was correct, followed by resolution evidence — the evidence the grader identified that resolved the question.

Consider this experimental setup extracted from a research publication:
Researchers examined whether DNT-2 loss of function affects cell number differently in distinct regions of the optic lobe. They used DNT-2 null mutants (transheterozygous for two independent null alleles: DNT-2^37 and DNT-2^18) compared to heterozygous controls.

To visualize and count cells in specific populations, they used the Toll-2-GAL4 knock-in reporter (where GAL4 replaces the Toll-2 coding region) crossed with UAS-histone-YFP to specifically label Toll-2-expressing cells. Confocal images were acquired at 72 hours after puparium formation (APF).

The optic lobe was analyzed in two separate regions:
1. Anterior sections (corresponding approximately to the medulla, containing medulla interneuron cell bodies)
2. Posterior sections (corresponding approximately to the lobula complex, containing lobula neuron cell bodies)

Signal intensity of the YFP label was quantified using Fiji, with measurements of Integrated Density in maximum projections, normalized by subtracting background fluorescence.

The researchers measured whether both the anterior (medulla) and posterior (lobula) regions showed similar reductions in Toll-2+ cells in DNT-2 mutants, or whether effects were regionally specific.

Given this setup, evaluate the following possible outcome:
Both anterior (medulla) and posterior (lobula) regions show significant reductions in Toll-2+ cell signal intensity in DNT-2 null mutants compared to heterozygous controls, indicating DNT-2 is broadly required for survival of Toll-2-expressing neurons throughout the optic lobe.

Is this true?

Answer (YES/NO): YES